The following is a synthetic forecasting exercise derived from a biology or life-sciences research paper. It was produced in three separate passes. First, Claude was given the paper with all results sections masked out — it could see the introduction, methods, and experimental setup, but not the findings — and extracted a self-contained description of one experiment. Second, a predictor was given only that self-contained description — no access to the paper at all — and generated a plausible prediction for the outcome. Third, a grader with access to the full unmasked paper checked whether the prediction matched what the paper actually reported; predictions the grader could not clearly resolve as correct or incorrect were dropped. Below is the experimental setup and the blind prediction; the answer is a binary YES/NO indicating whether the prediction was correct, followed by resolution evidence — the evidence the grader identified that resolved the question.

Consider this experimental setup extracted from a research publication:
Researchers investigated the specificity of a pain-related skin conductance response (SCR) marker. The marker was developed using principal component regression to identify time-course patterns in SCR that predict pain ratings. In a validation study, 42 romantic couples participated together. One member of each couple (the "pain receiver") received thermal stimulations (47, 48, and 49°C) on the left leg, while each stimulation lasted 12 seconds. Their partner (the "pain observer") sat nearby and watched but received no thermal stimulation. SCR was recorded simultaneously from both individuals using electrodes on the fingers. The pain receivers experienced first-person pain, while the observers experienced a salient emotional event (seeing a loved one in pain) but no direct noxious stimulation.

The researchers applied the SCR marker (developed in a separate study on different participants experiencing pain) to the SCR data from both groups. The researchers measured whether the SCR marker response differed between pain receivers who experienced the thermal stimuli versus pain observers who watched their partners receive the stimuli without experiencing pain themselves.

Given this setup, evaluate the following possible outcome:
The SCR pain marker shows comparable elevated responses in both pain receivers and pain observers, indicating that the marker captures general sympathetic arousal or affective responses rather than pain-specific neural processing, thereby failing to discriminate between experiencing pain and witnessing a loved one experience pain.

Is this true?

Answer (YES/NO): NO